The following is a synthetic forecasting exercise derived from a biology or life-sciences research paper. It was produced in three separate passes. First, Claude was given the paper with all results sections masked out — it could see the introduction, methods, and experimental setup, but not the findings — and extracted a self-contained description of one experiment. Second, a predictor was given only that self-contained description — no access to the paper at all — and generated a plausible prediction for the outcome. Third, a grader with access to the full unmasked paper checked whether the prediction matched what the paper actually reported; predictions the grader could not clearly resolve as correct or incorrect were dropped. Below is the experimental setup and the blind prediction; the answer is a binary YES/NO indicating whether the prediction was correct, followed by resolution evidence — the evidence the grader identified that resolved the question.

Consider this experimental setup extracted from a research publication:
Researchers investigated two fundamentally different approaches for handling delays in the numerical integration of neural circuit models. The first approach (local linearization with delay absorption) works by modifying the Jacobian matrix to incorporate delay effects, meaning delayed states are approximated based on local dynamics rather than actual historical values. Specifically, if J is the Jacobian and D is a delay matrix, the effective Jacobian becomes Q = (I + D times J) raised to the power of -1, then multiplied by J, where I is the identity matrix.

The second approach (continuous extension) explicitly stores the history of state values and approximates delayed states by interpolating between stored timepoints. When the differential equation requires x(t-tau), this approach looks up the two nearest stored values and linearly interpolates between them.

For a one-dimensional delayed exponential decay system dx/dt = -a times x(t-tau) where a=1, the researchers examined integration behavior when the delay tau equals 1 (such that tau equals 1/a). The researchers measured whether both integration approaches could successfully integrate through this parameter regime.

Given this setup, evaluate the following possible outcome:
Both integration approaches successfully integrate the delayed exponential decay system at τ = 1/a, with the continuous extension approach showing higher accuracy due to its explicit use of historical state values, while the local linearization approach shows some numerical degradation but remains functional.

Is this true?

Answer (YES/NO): NO